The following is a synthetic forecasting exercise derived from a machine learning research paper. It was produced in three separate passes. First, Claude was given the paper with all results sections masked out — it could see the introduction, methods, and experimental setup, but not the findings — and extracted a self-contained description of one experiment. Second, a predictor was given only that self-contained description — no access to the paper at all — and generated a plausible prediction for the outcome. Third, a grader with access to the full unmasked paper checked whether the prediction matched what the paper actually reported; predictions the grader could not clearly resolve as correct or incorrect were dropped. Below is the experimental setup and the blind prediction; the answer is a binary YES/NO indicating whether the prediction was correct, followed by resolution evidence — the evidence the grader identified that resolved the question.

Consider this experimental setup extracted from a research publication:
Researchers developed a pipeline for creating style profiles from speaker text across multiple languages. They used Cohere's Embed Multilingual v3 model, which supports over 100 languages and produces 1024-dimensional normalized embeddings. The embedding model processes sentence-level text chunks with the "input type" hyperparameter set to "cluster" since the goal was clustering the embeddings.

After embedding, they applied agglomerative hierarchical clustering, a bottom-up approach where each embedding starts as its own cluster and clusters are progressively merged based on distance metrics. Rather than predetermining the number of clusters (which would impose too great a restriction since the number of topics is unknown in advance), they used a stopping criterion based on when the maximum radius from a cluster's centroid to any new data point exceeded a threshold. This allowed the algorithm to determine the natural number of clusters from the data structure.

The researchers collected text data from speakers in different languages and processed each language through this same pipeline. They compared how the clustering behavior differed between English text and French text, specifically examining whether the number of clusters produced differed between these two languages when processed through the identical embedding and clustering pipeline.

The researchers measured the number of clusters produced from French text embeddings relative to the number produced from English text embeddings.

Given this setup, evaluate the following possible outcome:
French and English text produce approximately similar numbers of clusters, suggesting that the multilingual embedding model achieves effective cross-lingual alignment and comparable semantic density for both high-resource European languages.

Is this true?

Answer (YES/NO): NO